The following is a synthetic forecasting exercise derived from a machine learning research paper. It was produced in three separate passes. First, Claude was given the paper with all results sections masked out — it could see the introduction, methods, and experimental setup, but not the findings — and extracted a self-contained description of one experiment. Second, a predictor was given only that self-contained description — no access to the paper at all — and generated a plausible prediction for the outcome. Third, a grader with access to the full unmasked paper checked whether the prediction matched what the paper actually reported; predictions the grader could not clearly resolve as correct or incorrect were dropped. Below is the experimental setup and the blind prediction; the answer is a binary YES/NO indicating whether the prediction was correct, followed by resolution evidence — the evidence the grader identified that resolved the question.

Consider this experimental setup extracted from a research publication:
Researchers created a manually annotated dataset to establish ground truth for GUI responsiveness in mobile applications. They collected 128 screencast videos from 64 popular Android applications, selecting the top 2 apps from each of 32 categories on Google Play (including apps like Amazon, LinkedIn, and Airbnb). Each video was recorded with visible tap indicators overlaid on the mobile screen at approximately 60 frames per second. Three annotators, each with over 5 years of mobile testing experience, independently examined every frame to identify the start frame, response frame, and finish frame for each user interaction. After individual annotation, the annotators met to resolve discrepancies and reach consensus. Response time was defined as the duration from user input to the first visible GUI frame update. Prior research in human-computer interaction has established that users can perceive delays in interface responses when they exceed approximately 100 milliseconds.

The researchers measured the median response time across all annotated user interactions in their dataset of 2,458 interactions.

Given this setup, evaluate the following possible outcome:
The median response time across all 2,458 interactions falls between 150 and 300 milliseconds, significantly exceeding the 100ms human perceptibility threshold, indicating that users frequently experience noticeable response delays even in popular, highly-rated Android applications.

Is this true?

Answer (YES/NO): NO